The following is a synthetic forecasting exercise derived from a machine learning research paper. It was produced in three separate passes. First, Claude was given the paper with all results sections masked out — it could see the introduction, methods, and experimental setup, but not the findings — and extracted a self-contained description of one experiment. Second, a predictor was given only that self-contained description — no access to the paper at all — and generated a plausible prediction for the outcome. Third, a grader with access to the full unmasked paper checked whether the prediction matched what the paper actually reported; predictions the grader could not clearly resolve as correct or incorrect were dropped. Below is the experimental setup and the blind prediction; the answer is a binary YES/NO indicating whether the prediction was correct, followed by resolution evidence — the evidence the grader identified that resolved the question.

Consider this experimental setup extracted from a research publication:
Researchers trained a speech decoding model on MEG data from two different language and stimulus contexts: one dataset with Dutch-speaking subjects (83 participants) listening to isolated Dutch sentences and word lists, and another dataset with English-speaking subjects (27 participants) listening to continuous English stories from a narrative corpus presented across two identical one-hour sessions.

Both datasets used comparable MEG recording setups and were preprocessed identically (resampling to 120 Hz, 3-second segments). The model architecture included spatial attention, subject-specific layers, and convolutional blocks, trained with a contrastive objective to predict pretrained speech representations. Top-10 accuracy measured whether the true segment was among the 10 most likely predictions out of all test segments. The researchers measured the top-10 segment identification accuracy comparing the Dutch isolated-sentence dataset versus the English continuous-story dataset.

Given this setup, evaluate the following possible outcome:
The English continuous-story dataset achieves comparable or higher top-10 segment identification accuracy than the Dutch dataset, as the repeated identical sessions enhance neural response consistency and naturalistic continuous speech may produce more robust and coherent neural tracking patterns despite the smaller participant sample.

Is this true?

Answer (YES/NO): YES